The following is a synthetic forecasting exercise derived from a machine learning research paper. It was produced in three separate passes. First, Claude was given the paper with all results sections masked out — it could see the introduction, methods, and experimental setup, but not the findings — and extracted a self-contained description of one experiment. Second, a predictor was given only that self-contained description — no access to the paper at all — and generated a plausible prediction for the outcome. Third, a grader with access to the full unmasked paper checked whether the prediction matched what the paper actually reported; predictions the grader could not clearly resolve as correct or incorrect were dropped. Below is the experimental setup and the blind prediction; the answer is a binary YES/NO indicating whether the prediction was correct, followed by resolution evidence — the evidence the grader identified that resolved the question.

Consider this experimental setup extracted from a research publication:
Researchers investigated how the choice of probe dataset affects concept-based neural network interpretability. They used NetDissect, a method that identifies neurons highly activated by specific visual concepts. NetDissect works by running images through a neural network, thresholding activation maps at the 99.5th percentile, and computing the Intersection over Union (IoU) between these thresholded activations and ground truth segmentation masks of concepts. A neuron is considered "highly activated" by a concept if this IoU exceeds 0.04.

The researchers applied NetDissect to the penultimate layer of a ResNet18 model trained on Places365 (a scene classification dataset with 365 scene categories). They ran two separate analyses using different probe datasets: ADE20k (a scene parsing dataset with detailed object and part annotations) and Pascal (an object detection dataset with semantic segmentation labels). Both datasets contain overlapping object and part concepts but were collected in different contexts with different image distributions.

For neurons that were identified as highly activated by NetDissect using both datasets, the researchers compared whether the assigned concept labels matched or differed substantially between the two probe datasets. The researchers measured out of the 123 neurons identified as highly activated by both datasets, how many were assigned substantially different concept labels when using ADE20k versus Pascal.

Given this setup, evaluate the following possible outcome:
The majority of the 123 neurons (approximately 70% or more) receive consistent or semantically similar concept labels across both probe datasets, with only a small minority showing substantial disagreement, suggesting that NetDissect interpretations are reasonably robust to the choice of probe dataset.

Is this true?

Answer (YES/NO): NO